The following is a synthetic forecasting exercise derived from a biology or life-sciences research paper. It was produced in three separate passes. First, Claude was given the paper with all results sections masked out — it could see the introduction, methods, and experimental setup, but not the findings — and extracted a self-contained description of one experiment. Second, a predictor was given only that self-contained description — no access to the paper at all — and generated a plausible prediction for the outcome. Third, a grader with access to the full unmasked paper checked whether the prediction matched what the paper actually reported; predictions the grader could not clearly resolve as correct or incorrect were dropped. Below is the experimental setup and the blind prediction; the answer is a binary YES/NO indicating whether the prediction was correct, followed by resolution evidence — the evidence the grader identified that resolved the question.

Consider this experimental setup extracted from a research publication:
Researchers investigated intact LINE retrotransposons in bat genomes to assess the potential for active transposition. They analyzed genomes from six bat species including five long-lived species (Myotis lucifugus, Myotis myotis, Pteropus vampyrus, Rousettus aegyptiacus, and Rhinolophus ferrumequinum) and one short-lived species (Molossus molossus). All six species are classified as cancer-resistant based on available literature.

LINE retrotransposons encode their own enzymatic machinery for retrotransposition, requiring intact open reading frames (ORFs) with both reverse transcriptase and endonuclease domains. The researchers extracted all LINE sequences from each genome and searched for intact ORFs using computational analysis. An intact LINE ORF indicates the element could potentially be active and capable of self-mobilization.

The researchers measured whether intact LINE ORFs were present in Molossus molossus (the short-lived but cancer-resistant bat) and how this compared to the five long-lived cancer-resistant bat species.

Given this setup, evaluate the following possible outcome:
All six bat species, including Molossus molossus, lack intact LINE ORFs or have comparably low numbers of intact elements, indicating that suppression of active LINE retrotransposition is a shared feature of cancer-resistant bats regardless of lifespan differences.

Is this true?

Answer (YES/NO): NO